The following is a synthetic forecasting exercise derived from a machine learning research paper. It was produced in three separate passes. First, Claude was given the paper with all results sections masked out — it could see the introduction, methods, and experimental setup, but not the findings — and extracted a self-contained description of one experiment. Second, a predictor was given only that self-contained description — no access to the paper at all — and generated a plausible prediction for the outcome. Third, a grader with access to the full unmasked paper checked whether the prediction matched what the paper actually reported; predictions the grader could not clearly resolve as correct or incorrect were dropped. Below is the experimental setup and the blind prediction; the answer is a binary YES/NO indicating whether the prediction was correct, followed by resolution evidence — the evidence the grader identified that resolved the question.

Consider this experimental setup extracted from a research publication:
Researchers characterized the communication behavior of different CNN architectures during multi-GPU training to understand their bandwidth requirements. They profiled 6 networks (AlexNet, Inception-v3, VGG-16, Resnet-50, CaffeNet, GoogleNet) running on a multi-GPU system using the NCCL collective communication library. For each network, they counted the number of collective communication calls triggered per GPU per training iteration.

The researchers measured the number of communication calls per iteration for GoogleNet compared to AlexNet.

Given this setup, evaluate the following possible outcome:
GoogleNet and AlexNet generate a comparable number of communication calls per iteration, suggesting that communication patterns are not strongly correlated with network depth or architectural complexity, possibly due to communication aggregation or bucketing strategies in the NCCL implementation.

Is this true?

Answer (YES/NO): NO